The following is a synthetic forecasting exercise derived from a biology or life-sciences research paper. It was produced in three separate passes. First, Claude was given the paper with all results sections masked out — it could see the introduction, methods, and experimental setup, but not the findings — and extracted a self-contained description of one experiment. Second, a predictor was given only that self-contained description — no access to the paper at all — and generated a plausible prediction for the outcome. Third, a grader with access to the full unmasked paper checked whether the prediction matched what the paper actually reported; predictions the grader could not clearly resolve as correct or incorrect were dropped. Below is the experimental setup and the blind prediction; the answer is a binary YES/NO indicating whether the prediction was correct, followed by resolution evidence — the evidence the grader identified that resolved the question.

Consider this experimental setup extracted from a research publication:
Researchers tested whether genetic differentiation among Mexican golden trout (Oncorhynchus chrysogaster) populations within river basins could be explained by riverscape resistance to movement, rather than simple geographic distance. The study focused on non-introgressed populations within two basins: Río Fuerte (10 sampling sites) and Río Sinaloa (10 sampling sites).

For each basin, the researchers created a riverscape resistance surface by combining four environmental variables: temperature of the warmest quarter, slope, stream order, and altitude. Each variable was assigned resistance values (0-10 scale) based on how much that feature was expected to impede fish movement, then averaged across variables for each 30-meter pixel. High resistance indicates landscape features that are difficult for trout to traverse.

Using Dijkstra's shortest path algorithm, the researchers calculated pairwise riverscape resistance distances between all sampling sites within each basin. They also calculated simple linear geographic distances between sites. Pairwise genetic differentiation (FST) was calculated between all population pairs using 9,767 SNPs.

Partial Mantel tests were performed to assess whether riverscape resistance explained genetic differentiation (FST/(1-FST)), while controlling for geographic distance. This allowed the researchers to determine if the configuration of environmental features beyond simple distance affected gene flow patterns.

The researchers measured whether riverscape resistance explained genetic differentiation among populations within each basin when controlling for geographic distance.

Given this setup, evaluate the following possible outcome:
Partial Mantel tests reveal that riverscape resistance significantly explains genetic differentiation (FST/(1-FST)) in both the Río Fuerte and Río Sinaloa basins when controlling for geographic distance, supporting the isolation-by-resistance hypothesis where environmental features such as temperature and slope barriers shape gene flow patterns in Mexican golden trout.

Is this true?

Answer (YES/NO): NO